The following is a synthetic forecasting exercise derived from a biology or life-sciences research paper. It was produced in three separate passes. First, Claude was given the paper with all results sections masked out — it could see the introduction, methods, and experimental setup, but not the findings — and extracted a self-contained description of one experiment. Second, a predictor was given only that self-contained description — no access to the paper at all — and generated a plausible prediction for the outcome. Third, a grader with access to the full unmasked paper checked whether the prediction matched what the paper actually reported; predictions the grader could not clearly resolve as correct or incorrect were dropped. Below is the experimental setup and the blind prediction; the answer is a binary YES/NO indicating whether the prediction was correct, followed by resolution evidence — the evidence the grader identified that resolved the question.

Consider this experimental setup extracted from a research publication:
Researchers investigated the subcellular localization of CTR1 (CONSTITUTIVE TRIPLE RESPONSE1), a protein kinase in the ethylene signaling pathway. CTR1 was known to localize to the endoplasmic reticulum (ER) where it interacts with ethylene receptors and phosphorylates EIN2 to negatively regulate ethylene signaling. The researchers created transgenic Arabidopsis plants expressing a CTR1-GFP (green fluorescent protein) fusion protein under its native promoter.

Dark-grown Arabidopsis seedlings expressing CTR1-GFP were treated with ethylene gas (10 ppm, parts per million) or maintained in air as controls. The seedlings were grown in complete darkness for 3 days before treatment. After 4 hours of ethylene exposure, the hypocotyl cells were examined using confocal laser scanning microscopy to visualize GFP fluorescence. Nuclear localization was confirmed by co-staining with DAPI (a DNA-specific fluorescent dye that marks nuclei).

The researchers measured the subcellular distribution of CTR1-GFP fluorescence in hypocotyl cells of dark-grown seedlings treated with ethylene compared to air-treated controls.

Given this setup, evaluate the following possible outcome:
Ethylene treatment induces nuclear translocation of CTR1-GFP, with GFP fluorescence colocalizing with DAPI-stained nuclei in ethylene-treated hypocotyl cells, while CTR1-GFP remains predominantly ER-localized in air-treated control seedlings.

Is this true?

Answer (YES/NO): YES